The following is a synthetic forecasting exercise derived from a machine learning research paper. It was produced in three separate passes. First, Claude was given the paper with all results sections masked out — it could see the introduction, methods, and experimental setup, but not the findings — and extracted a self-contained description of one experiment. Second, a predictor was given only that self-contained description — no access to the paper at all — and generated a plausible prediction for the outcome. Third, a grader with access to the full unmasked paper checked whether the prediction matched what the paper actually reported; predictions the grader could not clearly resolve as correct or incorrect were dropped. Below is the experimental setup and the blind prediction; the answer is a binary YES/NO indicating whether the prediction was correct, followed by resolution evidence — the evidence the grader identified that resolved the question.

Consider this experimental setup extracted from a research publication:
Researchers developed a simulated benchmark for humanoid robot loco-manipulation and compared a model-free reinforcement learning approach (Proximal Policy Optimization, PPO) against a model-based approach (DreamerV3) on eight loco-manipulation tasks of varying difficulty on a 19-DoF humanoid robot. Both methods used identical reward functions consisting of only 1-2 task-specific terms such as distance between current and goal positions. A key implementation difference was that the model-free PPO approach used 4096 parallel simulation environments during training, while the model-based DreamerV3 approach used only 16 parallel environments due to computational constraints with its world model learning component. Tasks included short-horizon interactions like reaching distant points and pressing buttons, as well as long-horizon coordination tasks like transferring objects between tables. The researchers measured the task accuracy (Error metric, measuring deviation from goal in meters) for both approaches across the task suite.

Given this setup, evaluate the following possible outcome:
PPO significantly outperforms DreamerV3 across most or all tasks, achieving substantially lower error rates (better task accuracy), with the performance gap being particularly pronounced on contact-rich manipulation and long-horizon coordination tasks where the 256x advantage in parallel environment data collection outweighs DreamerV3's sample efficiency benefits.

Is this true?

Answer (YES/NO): NO